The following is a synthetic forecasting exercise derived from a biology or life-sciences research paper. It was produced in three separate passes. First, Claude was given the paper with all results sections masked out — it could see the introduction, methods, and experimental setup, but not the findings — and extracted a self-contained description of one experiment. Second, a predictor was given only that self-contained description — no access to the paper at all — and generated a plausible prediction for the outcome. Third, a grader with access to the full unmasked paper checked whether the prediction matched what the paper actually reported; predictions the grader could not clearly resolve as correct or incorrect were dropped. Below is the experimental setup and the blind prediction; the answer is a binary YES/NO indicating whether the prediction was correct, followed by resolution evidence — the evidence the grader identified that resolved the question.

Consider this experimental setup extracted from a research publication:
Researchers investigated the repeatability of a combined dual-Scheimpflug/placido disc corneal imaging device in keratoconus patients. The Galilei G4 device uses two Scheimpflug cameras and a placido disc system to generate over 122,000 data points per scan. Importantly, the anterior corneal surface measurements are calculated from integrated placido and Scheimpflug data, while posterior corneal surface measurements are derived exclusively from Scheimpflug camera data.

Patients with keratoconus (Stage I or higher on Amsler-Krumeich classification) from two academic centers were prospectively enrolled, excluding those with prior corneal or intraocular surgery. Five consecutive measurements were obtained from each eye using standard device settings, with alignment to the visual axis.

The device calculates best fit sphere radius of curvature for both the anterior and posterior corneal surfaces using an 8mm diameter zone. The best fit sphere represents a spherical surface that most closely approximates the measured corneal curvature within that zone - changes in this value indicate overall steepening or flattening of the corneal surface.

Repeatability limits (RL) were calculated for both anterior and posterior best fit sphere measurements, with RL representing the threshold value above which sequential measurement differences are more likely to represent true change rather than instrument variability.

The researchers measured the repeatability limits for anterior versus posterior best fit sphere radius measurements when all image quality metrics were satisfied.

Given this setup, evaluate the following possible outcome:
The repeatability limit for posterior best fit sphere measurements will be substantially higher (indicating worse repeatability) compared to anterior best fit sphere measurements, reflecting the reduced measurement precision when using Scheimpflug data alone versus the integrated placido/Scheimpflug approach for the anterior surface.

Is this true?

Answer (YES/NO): YES